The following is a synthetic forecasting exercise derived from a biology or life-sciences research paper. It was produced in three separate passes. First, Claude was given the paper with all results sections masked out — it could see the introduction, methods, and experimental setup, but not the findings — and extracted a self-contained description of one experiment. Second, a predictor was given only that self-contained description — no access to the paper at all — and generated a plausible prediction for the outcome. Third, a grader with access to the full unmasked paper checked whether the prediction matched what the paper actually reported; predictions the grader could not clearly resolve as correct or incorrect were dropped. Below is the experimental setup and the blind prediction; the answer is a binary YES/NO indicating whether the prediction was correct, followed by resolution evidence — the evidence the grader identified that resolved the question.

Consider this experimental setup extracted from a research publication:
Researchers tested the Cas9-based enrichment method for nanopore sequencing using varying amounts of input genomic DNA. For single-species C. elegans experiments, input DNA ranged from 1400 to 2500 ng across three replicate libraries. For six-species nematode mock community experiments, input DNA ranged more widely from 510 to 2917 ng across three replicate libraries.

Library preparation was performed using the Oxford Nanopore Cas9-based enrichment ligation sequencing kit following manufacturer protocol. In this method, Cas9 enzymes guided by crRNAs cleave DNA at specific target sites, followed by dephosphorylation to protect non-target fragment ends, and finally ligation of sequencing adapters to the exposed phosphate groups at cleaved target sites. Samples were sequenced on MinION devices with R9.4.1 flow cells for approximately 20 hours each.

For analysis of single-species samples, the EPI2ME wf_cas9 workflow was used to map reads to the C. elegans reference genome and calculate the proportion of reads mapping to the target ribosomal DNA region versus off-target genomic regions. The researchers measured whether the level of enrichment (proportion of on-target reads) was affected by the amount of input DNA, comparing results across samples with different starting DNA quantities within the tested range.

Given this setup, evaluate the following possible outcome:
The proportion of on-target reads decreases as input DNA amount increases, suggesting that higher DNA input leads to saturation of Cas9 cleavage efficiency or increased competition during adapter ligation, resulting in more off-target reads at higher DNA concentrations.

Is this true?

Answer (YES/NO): NO